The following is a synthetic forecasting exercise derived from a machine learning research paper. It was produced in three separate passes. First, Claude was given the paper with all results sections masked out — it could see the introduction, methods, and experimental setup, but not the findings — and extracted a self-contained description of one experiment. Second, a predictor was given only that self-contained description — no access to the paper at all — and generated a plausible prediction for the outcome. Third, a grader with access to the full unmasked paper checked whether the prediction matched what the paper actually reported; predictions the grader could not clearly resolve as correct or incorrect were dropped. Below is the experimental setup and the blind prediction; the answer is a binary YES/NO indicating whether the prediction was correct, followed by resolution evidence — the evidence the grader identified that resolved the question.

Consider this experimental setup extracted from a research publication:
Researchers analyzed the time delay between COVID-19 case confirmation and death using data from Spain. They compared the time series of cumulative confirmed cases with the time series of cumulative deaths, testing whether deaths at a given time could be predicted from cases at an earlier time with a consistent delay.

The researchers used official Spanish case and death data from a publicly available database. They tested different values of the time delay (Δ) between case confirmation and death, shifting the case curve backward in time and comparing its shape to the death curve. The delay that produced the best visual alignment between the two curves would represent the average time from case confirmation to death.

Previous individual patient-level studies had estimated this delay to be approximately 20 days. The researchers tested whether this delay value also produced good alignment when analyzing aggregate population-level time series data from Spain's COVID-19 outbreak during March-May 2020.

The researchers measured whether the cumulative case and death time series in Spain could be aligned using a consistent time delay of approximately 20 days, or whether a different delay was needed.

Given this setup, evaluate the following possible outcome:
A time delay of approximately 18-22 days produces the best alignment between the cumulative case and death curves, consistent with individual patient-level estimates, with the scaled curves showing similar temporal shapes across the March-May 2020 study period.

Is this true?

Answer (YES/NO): YES